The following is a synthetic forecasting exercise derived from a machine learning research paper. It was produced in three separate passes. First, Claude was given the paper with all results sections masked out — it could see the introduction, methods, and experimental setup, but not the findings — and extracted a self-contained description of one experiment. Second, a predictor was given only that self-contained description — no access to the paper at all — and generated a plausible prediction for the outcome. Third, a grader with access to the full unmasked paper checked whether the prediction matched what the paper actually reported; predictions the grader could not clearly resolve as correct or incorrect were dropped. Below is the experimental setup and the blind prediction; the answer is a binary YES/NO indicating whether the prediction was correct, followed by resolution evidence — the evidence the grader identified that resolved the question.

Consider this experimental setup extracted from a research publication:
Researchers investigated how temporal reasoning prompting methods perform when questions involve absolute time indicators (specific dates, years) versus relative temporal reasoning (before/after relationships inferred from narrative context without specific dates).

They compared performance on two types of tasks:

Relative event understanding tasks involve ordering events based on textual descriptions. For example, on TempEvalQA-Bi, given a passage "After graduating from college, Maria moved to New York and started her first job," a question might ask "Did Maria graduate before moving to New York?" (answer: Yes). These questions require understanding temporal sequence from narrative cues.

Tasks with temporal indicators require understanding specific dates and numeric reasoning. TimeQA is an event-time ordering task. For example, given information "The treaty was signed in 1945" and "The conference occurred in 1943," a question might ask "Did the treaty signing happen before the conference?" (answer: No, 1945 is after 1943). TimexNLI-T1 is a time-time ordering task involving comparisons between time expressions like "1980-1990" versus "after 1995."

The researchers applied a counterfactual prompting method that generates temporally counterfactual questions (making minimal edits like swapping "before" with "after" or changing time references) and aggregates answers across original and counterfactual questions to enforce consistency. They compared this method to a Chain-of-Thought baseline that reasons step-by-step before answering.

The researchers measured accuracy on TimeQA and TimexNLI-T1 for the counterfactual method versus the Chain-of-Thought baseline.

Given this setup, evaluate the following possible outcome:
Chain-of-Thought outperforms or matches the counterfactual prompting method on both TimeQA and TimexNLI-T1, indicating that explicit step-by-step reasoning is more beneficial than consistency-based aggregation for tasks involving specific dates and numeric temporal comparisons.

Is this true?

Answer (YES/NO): NO